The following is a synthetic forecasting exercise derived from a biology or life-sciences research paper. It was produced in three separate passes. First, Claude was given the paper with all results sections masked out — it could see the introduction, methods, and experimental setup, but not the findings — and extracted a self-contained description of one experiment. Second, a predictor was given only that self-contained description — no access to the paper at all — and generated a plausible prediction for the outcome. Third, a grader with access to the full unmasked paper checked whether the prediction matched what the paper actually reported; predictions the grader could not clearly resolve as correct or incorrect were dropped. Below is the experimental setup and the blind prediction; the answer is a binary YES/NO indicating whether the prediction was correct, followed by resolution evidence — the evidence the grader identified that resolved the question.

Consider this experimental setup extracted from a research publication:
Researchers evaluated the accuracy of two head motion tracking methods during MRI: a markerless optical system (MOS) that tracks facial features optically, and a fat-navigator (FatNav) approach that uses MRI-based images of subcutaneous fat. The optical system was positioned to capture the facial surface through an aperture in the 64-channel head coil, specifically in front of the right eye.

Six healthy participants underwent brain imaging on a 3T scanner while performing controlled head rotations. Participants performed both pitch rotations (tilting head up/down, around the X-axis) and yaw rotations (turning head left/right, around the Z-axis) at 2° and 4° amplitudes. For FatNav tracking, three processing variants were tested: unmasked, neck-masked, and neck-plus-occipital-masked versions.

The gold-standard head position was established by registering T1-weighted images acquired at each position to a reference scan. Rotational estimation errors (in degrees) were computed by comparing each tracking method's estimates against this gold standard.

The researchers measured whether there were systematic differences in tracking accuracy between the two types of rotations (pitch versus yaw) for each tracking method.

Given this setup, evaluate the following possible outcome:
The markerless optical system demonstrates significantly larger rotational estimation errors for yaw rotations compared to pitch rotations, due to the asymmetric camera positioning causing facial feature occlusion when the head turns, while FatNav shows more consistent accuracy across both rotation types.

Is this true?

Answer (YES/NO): NO